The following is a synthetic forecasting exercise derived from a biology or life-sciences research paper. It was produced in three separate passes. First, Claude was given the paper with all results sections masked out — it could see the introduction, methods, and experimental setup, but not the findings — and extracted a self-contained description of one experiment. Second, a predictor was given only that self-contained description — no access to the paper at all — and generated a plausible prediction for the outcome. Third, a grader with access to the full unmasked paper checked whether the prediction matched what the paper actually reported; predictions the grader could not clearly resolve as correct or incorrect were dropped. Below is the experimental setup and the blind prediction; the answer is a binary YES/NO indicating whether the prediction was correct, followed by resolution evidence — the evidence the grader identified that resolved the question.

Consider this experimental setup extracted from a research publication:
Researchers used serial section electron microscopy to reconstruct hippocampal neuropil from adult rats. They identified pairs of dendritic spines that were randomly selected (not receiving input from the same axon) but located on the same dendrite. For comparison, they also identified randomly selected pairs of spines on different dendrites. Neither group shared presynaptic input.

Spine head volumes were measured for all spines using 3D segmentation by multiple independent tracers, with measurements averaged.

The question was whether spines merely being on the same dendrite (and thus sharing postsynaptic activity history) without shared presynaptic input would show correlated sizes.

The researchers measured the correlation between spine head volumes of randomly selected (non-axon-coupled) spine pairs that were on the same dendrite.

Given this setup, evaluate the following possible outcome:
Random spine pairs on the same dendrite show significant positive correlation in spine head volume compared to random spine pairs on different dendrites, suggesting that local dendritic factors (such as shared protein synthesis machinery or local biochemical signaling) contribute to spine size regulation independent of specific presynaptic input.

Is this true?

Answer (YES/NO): NO